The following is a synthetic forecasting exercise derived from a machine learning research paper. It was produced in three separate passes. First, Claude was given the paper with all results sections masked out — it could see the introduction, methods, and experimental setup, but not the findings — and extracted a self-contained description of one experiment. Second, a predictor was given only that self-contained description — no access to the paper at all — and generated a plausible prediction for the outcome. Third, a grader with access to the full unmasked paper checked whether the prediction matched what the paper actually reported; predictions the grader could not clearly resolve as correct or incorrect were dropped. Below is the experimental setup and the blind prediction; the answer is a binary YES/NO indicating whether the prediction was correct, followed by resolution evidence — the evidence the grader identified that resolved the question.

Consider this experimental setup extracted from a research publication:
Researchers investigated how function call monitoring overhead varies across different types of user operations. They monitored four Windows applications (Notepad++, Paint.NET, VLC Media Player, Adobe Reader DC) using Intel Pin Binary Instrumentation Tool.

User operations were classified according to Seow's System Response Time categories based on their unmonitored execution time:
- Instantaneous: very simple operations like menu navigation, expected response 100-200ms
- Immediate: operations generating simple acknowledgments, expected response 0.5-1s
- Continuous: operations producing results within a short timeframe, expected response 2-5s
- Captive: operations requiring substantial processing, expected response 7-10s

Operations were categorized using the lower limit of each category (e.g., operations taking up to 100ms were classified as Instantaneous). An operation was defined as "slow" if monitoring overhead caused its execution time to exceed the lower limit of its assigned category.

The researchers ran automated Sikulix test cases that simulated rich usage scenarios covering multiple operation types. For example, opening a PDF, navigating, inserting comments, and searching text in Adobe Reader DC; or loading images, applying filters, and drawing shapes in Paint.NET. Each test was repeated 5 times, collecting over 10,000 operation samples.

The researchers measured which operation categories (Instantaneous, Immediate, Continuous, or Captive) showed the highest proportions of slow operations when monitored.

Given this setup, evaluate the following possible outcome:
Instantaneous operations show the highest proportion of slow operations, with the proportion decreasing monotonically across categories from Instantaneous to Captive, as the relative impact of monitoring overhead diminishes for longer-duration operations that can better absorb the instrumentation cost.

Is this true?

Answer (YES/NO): NO